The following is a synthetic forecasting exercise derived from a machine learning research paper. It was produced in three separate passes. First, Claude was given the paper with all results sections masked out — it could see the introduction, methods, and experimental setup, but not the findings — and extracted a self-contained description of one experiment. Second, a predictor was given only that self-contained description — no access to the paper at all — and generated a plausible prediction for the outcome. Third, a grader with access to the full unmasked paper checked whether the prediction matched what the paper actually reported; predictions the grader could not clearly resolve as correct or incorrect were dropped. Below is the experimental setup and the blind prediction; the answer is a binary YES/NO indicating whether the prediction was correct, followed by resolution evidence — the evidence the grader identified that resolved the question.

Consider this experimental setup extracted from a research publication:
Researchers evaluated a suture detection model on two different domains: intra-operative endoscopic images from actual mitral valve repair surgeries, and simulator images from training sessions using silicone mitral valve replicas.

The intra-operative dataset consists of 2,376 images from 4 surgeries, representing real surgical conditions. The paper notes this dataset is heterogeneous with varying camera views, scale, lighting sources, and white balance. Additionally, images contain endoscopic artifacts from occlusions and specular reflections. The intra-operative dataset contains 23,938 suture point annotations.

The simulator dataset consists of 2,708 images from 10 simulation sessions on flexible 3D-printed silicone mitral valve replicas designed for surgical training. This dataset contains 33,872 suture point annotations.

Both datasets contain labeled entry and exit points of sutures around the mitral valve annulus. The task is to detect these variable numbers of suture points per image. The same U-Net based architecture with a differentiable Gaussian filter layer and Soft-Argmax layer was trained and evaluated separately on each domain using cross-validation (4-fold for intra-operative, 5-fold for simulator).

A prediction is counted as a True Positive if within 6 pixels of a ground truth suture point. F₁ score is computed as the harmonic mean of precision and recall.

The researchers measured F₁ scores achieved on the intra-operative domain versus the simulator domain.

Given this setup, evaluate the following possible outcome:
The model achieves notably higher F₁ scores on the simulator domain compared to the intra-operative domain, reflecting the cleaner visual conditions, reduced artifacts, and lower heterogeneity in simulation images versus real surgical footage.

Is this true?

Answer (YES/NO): YES